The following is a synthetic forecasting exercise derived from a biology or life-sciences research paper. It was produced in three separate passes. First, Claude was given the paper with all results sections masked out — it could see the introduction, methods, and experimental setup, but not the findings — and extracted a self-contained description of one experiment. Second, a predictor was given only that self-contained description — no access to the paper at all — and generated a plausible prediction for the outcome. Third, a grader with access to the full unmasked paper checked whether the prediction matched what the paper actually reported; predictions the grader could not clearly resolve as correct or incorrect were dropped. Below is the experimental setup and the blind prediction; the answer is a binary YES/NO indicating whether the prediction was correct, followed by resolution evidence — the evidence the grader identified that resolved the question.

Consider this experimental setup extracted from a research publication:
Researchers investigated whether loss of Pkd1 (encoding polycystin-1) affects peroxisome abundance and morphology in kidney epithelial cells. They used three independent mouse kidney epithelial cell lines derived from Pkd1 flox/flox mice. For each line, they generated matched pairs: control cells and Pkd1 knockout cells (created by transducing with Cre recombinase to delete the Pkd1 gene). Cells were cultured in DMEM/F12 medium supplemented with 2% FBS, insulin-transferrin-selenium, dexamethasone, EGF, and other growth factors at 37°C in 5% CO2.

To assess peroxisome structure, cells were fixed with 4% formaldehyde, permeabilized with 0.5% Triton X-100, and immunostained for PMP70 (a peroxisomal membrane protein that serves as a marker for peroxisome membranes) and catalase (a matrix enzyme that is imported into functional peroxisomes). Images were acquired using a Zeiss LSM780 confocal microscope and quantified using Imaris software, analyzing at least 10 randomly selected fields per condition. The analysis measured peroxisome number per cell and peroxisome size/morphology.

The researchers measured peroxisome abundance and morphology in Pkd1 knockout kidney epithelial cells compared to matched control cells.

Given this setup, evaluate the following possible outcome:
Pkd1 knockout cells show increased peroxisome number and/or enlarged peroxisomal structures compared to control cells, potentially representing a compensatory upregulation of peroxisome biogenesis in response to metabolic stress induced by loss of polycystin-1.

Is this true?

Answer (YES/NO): NO